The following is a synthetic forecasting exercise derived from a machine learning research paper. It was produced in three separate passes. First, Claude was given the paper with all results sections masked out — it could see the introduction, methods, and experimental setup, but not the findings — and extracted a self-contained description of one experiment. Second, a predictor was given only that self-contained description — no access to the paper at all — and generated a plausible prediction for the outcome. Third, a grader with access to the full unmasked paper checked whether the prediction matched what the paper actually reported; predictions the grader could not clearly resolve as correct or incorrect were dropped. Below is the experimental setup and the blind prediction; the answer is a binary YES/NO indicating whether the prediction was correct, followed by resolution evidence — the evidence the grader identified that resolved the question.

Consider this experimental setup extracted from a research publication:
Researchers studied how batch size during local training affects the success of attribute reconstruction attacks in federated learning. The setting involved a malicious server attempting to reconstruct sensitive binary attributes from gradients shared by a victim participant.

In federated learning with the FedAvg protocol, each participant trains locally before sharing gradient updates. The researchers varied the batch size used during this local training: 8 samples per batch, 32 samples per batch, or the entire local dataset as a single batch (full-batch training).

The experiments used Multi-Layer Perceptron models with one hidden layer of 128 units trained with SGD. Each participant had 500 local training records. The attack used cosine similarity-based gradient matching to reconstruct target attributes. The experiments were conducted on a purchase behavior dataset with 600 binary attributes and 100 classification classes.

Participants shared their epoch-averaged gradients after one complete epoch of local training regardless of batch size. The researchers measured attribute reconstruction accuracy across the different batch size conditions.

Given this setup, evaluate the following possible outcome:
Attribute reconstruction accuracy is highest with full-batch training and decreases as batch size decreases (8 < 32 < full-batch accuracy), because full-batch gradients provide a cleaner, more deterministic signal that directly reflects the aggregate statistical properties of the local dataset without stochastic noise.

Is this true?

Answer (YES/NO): YES